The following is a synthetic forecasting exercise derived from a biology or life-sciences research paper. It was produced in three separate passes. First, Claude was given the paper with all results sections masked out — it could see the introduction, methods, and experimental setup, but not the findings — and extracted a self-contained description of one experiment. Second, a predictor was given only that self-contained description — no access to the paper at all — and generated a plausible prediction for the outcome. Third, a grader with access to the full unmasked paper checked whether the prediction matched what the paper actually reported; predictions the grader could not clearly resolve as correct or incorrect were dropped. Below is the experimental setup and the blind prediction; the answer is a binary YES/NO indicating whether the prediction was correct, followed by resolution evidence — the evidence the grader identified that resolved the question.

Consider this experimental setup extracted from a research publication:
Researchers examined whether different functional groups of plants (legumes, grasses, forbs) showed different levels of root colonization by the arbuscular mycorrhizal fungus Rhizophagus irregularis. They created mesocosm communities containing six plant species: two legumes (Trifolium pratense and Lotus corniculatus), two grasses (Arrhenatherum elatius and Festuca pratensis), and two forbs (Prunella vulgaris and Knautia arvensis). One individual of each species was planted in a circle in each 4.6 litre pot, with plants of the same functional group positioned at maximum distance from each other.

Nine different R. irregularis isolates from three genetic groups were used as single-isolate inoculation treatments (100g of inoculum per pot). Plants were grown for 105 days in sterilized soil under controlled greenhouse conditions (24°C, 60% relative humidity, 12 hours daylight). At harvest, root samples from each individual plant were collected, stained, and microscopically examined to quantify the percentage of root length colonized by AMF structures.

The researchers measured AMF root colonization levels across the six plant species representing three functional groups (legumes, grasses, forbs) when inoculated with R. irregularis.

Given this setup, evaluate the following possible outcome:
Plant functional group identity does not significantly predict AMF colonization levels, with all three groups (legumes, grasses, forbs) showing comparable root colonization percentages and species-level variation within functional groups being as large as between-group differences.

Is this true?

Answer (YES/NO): NO